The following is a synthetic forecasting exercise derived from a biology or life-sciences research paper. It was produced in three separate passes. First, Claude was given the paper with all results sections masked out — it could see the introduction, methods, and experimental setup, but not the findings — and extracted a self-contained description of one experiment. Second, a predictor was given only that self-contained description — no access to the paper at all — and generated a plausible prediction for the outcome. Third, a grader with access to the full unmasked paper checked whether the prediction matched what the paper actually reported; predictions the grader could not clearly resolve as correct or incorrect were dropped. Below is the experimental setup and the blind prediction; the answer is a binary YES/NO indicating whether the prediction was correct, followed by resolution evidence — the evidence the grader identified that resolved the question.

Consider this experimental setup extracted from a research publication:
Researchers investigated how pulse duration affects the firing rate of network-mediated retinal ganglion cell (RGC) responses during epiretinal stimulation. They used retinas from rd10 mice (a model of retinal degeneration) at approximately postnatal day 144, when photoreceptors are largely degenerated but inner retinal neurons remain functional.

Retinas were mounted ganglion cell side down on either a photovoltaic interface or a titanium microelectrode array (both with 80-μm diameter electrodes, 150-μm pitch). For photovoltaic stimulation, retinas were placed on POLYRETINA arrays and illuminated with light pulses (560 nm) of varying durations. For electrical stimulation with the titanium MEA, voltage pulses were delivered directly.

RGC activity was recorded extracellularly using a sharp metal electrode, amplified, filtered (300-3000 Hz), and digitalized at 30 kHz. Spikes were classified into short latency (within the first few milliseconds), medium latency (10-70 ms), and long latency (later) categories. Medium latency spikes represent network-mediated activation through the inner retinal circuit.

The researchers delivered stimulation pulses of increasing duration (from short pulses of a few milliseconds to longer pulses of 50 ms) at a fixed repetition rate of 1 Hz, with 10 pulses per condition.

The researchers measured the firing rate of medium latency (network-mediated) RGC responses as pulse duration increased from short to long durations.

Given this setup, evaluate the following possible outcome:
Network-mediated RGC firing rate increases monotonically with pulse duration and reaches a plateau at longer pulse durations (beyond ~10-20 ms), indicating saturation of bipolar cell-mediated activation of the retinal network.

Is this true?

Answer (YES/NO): NO